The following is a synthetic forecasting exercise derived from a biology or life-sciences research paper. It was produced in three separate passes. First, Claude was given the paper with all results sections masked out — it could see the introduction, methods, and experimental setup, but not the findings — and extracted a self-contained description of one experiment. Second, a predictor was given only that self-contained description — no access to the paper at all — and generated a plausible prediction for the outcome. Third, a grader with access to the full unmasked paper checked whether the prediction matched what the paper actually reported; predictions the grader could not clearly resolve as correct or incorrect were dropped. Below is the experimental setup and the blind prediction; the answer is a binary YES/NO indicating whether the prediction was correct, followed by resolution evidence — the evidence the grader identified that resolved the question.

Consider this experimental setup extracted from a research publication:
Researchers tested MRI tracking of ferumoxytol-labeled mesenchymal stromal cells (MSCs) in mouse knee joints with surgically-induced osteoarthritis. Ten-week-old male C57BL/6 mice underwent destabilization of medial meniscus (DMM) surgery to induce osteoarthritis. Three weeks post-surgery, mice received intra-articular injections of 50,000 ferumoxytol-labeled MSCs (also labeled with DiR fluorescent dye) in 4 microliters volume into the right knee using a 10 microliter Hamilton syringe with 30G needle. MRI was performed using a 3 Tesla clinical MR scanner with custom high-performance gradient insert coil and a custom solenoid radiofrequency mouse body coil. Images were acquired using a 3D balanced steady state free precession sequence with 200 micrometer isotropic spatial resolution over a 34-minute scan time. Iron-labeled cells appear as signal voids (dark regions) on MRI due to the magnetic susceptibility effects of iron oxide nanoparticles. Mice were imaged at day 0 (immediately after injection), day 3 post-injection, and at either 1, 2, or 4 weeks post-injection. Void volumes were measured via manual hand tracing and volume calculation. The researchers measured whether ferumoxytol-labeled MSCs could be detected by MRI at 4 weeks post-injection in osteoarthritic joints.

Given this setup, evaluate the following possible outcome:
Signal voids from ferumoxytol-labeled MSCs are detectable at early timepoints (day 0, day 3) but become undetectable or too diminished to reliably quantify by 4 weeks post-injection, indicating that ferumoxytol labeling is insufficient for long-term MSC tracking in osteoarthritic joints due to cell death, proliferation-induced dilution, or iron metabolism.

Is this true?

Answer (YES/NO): NO